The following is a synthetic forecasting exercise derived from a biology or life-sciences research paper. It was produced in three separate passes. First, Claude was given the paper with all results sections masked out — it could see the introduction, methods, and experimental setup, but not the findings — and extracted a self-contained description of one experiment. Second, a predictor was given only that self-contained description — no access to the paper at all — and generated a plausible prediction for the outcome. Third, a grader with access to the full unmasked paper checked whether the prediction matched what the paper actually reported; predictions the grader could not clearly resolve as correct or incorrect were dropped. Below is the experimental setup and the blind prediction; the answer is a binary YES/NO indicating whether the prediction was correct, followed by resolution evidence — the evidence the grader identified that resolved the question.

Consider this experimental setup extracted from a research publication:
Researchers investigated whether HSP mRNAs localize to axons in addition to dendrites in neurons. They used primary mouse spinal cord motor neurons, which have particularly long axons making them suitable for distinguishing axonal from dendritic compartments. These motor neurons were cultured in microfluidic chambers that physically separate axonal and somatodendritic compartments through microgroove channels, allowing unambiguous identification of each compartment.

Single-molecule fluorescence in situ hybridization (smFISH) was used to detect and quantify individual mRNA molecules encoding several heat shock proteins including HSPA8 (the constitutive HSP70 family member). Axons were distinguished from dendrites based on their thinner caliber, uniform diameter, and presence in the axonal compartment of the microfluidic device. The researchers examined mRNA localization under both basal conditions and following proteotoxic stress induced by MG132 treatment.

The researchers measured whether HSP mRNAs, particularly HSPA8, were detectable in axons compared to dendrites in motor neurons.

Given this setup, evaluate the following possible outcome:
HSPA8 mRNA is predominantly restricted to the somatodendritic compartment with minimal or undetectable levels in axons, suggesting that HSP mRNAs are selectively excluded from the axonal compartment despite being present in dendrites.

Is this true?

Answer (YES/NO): YES